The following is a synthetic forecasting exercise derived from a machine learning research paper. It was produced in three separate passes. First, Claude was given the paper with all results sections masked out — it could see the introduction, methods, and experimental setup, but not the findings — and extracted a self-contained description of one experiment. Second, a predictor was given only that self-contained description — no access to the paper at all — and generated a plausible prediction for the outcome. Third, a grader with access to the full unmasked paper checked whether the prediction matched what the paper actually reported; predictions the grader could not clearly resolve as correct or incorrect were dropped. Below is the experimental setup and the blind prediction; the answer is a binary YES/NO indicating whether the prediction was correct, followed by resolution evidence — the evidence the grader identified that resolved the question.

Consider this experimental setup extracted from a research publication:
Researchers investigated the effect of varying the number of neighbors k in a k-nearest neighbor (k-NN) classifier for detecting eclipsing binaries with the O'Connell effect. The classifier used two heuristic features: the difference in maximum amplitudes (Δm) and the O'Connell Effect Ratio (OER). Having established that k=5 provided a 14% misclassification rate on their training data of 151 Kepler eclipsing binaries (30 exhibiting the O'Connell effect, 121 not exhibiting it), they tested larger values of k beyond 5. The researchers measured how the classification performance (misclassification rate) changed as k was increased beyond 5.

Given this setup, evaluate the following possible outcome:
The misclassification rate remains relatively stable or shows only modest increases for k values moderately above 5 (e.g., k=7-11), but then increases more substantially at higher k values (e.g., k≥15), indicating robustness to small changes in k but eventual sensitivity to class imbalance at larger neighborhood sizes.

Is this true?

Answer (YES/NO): NO